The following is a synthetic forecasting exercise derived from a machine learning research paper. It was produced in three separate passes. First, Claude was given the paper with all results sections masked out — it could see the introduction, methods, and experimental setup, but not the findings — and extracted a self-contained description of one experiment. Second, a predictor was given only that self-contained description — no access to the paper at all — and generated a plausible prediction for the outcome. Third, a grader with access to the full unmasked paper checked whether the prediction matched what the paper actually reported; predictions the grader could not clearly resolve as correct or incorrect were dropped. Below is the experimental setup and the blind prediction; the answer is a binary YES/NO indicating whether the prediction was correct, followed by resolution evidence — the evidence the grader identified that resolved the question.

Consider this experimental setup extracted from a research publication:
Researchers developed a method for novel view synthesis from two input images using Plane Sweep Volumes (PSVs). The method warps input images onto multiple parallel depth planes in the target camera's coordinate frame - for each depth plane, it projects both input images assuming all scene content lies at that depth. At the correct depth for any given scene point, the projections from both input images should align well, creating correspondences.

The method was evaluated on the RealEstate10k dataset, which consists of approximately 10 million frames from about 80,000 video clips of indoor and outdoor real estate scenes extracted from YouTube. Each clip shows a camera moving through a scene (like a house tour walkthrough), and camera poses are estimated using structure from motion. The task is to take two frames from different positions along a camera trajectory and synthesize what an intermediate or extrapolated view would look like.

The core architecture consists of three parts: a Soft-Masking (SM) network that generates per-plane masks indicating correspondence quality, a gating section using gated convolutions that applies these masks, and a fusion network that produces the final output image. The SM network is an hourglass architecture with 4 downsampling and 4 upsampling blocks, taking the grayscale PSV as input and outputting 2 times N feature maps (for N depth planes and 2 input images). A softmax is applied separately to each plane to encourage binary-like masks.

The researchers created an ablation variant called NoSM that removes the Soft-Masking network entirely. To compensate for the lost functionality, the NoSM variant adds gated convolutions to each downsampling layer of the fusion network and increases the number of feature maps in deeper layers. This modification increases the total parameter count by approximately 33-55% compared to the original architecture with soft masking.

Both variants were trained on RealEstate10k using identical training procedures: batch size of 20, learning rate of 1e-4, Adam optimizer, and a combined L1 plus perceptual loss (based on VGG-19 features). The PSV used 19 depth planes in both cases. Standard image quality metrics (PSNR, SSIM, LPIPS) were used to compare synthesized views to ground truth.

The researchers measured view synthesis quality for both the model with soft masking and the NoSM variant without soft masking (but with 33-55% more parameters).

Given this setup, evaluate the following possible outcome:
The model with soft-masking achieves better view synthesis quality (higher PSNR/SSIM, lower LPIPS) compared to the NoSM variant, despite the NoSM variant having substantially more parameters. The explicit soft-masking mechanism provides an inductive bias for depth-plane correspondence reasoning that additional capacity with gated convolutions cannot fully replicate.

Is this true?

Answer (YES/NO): YES